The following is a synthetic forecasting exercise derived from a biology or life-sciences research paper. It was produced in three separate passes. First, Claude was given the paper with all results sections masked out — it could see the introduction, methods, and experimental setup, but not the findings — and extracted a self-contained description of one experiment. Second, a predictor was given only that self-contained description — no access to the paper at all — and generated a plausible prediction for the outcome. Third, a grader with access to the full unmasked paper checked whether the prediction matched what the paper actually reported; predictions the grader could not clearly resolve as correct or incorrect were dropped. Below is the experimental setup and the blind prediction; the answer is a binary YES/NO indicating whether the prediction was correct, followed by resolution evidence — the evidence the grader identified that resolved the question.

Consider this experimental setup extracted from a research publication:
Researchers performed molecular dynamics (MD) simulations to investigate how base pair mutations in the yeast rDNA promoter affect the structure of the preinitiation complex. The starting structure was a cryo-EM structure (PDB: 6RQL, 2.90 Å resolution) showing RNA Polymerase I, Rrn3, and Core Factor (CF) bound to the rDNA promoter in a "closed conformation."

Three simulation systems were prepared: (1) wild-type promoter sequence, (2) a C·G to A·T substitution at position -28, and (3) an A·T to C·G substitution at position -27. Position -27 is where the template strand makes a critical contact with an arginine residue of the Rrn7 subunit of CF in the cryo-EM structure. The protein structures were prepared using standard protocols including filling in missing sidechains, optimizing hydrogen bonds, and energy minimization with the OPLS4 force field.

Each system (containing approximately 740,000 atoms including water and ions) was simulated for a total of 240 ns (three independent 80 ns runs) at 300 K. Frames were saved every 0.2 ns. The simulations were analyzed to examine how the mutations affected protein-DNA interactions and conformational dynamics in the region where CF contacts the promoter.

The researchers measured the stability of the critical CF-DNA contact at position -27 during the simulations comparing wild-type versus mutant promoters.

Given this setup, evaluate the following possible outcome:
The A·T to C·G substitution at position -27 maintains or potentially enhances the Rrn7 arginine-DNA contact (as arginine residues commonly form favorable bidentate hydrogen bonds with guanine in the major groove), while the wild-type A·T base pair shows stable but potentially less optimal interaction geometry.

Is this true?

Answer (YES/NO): NO